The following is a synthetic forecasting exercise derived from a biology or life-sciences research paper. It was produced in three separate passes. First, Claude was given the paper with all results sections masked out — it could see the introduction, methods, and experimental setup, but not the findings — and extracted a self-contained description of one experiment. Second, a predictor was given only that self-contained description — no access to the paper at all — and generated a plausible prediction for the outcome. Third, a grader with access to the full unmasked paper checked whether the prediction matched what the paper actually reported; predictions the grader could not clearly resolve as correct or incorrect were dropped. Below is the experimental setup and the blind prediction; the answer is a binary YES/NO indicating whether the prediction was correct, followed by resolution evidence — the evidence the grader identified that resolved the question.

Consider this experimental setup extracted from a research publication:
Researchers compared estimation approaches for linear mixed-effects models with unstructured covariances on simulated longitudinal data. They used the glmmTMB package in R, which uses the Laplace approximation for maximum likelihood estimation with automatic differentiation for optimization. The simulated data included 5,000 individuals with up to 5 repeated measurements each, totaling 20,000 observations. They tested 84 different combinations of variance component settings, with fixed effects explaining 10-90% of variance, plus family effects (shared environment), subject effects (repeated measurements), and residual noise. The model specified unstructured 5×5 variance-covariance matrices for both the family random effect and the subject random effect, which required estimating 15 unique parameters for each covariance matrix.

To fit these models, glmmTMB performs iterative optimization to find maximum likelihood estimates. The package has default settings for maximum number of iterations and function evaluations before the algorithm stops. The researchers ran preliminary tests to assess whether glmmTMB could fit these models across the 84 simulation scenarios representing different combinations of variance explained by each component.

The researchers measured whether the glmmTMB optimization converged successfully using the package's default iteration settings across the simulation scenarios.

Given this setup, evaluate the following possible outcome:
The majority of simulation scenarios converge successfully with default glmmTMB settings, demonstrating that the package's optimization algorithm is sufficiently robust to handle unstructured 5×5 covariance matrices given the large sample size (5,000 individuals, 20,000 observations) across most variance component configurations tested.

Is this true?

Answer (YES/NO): NO